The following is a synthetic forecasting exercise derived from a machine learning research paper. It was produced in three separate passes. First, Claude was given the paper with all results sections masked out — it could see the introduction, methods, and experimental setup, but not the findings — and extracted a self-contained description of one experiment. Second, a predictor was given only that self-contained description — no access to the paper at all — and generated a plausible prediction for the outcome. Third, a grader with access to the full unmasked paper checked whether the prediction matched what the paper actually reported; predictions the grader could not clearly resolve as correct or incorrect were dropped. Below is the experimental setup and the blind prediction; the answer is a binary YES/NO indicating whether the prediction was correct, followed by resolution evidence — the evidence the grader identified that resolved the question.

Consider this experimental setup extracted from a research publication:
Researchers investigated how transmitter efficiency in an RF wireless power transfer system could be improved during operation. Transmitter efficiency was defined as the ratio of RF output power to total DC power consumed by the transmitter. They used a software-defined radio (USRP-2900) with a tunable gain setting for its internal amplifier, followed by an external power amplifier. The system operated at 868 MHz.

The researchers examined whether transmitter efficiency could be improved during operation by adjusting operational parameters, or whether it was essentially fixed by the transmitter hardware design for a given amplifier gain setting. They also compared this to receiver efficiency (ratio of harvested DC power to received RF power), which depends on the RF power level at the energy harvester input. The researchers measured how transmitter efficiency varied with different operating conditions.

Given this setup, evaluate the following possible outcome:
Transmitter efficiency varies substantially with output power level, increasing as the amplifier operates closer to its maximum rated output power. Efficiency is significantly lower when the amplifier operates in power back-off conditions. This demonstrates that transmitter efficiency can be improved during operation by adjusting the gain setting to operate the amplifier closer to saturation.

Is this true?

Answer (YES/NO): NO